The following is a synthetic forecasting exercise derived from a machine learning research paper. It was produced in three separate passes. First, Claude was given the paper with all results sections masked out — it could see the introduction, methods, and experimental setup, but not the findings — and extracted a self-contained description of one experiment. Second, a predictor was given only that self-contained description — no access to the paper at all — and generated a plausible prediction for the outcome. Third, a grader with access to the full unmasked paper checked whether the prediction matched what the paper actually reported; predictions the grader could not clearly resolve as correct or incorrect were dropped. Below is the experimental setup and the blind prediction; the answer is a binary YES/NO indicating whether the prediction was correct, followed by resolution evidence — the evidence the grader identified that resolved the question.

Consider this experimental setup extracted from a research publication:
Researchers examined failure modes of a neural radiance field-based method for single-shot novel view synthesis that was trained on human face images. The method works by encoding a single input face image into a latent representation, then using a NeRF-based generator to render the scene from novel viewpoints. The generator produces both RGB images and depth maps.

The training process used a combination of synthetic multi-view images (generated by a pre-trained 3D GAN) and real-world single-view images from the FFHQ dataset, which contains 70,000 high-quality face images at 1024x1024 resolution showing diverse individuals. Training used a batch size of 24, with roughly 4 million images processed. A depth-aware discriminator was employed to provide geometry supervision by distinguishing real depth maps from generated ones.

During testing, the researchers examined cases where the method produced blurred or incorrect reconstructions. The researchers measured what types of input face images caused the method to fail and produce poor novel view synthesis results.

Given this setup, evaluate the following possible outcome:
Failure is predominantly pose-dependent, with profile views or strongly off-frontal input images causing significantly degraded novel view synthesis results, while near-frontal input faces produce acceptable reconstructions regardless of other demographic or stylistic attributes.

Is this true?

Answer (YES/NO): NO